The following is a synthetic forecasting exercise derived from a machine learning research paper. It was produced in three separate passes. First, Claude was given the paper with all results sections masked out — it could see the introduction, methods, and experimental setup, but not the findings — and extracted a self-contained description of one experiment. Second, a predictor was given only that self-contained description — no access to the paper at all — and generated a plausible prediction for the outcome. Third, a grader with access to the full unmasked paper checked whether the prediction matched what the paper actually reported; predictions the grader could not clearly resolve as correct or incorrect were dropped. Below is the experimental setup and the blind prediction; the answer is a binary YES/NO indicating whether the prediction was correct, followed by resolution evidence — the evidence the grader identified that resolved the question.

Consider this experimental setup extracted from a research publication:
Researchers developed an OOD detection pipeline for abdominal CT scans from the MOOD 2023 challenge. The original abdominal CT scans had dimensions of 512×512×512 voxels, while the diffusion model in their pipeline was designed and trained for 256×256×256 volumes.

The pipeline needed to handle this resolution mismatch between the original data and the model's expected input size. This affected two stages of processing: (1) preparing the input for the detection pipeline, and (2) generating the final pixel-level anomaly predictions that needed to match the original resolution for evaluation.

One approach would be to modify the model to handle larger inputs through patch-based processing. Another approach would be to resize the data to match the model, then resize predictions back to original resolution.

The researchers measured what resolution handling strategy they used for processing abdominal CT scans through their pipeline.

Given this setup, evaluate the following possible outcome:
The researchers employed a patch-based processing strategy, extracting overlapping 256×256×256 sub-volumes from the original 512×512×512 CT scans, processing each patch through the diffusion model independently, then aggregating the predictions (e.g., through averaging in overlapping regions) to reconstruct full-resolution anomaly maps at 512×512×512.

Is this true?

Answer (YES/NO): NO